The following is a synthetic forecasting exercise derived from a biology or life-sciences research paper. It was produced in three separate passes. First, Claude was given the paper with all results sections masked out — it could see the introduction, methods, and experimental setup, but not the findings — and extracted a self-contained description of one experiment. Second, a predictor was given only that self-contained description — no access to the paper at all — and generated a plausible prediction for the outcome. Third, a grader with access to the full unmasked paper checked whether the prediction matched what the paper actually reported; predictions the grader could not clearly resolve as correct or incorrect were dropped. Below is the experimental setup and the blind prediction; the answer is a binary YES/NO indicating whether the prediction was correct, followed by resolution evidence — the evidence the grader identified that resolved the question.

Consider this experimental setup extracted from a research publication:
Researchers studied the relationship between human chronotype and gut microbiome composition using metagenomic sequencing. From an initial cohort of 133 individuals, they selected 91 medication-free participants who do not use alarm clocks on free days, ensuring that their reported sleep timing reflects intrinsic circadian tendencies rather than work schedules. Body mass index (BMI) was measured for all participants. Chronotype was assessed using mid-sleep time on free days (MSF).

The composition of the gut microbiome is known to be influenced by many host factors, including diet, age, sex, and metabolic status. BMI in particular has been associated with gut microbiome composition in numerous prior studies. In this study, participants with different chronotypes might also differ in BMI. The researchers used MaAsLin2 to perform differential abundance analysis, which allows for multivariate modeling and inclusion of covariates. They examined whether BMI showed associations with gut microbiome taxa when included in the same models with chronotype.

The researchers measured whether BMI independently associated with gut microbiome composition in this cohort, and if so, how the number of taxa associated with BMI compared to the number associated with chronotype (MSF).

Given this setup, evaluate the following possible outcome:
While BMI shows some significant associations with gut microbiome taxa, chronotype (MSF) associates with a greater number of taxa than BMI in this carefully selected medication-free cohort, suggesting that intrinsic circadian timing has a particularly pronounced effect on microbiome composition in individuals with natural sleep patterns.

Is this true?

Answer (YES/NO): YES